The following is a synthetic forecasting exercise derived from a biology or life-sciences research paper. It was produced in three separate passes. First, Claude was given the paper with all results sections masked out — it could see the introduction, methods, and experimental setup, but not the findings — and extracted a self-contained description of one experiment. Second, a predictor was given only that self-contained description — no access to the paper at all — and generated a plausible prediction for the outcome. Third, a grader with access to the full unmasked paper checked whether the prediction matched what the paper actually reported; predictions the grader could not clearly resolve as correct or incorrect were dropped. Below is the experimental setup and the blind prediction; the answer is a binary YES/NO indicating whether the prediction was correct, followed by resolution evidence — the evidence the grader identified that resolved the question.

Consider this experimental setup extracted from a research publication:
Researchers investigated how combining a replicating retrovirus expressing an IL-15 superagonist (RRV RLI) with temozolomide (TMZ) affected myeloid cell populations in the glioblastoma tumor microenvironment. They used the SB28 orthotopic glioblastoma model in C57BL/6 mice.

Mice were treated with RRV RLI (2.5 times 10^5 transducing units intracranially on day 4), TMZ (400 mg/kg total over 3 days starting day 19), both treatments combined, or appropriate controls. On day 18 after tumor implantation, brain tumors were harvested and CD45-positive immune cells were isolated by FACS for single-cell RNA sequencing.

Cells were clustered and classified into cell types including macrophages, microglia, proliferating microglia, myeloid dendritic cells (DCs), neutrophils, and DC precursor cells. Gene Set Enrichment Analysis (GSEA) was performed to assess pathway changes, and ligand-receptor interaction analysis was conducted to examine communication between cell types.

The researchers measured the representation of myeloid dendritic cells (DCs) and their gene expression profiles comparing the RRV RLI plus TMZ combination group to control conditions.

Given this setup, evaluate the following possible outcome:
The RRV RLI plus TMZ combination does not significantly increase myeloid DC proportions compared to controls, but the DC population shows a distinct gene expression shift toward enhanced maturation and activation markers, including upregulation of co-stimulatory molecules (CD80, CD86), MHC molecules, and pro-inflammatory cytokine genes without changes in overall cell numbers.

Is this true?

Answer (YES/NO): NO